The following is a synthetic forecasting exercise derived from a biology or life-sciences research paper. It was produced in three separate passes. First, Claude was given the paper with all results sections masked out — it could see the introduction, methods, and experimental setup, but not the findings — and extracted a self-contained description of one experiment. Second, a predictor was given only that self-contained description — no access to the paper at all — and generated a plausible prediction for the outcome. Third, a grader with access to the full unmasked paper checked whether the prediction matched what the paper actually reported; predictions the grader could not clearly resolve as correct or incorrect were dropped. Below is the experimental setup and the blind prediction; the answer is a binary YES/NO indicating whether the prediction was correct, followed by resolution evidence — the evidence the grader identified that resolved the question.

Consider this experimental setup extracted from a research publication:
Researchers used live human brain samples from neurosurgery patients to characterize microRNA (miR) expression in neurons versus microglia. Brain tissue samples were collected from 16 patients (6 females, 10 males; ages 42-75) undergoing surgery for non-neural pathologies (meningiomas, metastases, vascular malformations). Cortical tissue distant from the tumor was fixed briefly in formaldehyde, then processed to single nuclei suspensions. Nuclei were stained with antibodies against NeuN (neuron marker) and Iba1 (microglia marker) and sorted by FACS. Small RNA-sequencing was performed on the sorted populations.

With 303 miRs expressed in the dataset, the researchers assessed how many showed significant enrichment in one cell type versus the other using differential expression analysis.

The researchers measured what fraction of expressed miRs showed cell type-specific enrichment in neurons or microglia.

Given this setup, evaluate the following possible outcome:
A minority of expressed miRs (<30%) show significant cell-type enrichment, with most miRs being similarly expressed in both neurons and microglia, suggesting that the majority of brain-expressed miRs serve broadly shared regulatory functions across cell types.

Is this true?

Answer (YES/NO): NO